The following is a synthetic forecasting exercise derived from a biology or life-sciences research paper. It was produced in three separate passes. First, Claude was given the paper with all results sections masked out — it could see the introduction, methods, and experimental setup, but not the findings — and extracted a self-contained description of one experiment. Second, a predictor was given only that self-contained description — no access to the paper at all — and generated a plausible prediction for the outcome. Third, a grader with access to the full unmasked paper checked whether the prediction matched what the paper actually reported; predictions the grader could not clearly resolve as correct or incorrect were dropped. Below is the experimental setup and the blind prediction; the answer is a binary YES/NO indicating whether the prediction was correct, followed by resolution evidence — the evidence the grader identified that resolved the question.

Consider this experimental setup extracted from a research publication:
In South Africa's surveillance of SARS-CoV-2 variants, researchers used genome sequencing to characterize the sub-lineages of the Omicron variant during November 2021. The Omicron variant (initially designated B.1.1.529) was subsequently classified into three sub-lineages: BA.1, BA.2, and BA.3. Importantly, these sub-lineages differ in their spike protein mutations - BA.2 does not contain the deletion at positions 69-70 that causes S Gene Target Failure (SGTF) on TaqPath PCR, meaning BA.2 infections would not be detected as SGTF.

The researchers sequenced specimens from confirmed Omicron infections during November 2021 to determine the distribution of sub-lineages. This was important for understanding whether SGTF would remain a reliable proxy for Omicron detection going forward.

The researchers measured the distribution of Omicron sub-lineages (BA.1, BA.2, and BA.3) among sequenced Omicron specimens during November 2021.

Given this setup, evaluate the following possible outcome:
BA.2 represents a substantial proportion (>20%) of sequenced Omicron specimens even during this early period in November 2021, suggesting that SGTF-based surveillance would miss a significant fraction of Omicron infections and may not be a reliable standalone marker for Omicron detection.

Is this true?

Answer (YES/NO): NO